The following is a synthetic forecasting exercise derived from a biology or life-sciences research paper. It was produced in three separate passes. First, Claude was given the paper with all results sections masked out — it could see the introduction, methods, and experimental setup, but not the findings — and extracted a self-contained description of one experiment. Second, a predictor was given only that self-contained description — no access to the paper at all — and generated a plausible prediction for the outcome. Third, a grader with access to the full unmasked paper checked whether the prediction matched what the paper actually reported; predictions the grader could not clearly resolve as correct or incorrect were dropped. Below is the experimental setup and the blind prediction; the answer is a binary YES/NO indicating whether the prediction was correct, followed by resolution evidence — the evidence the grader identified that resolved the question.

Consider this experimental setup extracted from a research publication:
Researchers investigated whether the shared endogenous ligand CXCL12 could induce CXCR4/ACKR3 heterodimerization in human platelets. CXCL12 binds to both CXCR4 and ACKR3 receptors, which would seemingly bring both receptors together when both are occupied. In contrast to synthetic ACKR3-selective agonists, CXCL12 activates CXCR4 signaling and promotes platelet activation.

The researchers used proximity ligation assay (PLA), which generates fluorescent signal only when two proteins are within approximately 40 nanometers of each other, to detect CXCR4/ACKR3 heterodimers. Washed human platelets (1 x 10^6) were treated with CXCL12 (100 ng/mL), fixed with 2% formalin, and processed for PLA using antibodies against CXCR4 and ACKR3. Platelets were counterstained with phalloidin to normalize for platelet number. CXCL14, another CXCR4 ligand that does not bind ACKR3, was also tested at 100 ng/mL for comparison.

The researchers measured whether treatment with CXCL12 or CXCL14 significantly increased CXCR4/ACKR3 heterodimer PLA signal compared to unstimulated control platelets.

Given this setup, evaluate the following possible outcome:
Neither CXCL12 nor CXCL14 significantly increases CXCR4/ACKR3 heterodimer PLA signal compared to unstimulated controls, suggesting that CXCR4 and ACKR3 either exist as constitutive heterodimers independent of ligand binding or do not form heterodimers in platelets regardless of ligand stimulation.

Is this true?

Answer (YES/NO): NO